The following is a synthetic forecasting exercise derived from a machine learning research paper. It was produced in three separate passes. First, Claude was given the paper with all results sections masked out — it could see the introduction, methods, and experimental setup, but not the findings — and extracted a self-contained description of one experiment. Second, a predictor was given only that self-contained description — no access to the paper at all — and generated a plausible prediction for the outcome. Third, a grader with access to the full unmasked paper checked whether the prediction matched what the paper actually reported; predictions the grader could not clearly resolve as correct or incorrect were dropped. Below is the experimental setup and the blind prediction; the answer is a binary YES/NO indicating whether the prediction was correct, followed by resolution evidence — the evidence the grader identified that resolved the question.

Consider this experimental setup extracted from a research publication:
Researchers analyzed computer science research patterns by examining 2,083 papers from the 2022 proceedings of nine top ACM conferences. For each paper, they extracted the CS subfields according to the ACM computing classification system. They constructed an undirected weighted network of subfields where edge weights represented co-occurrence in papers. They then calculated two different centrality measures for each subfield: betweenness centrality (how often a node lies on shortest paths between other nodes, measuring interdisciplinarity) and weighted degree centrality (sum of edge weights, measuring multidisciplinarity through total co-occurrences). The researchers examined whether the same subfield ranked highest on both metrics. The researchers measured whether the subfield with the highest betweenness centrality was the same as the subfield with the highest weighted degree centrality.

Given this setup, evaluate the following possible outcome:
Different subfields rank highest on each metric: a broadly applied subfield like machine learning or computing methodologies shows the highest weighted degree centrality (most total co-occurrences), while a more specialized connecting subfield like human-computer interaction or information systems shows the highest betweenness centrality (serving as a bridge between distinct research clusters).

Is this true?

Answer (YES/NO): NO